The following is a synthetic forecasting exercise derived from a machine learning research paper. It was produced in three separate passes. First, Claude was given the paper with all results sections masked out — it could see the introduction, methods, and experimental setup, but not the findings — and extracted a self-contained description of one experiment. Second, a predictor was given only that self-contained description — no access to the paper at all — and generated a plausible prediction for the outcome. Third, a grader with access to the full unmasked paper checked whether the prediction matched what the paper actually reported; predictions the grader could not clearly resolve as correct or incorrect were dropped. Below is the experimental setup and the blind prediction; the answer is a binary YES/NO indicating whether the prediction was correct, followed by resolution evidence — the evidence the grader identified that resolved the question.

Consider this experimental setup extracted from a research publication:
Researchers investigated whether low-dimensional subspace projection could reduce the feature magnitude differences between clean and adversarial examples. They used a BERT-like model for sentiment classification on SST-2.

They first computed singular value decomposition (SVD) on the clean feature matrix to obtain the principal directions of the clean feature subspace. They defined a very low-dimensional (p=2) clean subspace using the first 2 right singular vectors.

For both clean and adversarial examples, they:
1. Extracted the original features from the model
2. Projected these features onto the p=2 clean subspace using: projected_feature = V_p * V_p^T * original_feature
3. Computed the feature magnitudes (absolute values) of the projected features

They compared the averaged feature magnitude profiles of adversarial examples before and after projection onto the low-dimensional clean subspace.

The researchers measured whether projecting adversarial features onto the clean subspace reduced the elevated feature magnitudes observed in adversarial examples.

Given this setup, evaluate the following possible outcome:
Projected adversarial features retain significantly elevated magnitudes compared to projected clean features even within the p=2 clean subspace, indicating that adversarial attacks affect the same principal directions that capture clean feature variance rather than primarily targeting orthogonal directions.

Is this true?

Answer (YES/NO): NO